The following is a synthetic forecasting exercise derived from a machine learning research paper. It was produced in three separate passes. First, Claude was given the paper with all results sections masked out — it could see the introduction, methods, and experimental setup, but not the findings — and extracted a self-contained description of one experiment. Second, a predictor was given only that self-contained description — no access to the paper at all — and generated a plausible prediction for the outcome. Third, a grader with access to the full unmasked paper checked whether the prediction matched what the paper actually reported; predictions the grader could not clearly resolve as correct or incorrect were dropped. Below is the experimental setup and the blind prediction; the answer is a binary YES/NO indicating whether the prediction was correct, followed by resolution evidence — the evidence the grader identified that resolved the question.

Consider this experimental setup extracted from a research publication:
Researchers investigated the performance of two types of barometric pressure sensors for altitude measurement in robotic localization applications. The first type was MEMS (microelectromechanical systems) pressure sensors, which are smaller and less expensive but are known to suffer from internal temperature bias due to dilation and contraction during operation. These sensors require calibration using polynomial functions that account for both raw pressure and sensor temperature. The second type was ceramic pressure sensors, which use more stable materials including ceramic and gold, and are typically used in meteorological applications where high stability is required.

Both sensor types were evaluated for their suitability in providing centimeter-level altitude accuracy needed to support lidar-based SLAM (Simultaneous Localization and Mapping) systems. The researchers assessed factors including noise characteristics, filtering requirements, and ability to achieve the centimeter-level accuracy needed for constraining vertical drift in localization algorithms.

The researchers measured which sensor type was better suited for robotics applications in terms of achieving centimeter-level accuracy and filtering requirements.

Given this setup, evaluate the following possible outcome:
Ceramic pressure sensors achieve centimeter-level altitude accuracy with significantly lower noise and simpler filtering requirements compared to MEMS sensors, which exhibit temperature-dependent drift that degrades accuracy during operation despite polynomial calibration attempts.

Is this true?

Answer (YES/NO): NO